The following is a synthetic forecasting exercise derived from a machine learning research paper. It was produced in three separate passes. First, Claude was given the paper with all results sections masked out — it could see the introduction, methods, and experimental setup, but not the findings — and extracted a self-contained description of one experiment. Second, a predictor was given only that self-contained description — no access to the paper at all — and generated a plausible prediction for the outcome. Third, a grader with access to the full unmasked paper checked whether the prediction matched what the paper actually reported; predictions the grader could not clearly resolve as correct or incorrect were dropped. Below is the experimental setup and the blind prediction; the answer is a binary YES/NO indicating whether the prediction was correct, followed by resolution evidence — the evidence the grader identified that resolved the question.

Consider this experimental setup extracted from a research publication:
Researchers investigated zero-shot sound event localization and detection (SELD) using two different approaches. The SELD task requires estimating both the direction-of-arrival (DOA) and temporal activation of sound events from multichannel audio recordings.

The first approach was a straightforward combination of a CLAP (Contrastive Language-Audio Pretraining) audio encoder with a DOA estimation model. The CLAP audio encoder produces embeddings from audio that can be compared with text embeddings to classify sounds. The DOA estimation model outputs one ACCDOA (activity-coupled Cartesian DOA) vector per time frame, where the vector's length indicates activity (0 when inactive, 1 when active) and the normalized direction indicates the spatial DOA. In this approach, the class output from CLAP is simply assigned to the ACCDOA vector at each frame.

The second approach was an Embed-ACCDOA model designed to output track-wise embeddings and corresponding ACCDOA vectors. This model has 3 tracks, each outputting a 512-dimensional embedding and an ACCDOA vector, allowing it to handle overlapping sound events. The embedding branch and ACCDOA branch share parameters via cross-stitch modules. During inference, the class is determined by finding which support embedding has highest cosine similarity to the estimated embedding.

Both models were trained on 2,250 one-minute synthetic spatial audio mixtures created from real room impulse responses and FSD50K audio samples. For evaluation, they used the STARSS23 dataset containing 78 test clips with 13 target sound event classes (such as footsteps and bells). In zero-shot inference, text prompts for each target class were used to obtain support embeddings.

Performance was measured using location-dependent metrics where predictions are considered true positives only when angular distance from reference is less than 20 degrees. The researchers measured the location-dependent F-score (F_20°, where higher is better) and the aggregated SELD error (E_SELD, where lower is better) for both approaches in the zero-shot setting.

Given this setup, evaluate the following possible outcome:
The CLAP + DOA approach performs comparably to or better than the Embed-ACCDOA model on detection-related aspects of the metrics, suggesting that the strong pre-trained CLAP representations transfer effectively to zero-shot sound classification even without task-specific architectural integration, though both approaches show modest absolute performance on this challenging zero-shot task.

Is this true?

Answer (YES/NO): NO